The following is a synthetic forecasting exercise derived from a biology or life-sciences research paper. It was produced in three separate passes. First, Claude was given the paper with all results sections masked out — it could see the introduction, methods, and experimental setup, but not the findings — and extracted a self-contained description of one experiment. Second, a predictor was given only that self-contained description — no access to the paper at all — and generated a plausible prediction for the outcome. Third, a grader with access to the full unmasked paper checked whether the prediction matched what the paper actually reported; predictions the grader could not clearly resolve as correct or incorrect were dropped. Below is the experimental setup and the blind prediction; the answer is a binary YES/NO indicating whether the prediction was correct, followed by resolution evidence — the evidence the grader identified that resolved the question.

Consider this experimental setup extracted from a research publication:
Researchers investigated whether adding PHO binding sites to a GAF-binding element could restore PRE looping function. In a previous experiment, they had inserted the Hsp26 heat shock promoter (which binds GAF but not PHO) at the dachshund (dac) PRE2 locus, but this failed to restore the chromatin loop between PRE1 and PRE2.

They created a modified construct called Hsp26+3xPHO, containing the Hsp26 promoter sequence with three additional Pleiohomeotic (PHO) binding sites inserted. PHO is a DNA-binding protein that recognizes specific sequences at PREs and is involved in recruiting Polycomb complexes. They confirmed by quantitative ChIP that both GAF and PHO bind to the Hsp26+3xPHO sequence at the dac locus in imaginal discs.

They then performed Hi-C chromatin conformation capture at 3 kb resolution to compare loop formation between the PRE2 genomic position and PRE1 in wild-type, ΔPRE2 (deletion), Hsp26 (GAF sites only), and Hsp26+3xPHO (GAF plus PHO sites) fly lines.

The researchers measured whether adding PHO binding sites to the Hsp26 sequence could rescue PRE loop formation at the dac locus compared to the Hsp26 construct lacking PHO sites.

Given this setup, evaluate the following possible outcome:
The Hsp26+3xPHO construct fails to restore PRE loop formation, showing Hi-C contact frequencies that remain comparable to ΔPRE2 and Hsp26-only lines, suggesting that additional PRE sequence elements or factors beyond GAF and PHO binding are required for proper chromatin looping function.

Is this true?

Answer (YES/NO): YES